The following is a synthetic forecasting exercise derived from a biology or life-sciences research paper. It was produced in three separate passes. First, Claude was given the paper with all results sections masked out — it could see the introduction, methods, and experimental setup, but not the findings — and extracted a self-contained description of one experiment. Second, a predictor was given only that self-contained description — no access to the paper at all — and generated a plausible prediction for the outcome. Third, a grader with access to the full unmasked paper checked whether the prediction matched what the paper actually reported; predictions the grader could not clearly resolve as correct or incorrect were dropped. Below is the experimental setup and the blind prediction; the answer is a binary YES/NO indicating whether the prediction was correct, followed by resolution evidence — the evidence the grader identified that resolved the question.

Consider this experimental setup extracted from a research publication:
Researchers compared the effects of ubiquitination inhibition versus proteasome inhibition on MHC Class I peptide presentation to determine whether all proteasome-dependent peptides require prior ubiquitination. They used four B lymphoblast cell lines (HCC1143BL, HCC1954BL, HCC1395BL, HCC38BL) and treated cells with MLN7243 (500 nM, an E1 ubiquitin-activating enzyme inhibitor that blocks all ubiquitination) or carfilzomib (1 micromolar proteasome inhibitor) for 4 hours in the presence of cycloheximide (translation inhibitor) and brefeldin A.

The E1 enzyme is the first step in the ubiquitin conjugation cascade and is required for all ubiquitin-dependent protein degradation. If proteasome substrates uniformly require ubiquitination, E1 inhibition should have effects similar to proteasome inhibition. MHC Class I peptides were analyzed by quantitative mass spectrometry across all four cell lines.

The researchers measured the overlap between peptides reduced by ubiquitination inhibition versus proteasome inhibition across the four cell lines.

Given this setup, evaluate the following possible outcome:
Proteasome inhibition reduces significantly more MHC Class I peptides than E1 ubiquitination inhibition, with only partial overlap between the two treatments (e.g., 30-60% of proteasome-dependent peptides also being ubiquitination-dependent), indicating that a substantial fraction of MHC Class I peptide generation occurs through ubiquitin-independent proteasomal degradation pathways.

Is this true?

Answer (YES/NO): NO